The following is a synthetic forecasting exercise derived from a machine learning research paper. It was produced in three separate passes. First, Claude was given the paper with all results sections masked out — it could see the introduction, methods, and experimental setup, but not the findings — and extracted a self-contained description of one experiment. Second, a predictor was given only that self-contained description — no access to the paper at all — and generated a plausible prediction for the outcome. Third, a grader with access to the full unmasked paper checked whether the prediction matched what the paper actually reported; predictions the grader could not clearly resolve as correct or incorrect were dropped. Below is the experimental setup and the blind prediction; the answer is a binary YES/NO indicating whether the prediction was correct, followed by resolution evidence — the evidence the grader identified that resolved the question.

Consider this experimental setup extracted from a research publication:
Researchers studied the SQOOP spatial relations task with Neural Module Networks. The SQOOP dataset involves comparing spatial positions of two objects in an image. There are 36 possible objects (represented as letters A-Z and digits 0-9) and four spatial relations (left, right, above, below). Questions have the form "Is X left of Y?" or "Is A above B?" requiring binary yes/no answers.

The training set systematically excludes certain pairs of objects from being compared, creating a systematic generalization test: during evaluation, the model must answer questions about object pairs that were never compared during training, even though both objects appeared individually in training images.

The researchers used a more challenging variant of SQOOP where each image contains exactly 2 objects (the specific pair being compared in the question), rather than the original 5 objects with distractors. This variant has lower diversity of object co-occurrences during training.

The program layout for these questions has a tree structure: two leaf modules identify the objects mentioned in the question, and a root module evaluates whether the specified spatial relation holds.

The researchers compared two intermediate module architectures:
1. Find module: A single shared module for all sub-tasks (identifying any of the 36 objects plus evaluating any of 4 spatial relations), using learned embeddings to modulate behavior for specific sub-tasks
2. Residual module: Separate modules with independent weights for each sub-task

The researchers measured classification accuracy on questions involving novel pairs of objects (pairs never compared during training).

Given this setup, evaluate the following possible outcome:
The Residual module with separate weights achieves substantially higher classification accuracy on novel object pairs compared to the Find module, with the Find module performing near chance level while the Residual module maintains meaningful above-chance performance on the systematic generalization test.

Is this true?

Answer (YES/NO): NO